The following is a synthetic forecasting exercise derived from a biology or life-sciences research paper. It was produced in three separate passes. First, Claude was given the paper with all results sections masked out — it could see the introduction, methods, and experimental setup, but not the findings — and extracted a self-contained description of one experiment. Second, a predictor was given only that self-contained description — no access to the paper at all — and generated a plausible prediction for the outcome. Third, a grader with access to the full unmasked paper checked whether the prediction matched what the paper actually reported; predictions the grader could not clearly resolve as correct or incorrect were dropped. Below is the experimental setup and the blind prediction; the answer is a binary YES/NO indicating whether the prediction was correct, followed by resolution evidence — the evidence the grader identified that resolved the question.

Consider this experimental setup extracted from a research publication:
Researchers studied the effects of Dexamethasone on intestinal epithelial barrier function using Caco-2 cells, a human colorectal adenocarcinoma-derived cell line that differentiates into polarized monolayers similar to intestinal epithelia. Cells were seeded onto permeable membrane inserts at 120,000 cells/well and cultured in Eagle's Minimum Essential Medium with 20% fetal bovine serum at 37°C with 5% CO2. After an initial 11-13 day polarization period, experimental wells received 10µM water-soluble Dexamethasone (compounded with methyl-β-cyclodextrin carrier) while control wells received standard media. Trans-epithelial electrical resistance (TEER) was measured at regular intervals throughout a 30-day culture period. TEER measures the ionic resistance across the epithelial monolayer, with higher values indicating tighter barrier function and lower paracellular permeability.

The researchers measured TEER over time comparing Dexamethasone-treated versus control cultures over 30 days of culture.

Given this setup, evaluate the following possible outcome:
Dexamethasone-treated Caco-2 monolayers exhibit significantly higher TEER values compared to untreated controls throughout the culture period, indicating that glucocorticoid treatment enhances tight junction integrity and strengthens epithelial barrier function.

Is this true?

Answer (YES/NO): NO